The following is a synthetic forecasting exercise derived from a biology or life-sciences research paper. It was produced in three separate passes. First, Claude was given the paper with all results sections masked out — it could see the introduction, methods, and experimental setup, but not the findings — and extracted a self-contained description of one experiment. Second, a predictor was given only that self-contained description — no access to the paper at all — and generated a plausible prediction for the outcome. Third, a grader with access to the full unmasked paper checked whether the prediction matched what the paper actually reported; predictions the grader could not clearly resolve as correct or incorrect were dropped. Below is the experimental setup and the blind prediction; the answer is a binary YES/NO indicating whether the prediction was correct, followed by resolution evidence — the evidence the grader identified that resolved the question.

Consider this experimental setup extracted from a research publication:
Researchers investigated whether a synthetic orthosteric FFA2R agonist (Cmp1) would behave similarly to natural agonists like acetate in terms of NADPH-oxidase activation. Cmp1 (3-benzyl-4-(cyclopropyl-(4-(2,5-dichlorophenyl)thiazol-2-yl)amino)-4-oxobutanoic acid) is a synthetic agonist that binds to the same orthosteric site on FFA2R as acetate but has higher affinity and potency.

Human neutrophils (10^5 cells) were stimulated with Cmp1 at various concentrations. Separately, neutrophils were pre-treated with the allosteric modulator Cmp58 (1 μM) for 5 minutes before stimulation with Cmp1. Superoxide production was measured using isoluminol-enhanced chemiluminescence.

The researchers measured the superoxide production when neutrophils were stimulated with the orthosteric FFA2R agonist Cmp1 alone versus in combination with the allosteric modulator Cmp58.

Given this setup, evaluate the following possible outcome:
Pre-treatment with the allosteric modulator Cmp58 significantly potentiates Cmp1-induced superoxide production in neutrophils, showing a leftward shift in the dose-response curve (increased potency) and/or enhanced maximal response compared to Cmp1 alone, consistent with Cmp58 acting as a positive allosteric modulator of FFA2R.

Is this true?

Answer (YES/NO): YES